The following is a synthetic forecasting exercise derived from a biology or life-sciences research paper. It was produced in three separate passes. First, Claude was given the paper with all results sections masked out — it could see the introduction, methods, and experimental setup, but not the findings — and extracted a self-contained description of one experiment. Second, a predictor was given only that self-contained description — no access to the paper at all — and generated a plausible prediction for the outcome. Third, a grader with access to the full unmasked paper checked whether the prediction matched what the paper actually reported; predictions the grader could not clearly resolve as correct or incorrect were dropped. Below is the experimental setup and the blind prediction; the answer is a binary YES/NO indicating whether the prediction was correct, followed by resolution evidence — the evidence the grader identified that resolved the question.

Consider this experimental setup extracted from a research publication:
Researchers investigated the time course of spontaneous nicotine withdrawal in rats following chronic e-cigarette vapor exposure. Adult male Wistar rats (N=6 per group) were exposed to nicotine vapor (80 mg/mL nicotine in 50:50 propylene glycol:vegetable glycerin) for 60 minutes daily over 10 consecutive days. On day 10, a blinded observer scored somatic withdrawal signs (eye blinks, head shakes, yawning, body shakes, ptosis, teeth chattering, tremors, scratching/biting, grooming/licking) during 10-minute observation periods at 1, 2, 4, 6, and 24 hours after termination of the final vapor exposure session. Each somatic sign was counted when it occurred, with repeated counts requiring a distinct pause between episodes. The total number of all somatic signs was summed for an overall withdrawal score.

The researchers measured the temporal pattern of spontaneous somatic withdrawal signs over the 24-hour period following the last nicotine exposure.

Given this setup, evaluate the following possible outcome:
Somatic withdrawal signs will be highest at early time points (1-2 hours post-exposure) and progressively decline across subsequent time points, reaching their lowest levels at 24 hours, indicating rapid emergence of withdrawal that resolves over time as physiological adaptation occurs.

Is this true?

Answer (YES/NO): NO